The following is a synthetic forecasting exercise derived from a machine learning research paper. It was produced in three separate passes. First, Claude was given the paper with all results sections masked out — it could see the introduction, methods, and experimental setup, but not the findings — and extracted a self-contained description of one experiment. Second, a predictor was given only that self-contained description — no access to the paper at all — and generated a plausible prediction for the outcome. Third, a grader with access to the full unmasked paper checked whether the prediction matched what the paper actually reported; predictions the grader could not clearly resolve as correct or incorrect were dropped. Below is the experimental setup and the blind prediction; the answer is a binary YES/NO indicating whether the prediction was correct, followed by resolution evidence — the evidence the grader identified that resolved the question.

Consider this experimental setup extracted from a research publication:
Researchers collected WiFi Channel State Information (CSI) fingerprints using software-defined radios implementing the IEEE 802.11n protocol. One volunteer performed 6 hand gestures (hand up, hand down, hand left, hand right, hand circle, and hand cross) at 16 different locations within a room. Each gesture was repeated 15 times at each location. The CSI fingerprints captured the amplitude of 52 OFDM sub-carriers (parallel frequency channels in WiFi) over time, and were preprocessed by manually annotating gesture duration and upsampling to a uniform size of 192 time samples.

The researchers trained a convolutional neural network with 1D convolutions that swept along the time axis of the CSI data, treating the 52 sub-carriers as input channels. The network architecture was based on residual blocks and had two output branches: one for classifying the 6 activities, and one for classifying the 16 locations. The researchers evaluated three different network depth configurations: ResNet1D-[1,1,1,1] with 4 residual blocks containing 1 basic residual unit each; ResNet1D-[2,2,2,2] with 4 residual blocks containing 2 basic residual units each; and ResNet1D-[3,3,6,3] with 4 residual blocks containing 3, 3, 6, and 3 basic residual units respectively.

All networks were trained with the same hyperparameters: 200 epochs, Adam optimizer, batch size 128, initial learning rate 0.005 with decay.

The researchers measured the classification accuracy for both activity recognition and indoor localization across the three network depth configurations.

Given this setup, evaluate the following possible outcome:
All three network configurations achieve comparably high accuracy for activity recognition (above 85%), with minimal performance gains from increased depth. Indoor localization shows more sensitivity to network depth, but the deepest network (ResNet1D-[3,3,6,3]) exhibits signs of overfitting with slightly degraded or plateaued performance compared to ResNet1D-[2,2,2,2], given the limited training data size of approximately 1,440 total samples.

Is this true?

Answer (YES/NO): NO